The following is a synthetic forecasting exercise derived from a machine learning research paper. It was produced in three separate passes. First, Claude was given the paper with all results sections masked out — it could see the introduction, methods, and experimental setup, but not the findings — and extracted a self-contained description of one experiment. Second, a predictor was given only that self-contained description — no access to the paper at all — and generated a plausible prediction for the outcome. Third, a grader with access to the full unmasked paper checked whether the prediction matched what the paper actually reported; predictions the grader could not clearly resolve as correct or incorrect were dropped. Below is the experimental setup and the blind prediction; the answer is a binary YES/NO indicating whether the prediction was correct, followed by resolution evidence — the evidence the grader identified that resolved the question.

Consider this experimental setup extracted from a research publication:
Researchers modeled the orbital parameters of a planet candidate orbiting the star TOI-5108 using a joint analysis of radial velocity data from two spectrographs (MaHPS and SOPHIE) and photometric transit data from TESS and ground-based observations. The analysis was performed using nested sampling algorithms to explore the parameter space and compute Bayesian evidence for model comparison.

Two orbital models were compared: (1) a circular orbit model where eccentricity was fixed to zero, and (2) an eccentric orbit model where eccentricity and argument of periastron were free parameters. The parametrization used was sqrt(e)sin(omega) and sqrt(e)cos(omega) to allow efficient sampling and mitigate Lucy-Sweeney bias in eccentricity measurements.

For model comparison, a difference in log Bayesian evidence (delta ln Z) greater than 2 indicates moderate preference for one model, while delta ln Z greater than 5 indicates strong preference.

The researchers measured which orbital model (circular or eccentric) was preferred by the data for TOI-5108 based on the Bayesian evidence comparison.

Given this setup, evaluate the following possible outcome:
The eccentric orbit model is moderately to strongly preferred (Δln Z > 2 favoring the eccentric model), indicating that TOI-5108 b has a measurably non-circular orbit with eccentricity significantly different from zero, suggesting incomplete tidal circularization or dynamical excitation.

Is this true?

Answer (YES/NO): NO